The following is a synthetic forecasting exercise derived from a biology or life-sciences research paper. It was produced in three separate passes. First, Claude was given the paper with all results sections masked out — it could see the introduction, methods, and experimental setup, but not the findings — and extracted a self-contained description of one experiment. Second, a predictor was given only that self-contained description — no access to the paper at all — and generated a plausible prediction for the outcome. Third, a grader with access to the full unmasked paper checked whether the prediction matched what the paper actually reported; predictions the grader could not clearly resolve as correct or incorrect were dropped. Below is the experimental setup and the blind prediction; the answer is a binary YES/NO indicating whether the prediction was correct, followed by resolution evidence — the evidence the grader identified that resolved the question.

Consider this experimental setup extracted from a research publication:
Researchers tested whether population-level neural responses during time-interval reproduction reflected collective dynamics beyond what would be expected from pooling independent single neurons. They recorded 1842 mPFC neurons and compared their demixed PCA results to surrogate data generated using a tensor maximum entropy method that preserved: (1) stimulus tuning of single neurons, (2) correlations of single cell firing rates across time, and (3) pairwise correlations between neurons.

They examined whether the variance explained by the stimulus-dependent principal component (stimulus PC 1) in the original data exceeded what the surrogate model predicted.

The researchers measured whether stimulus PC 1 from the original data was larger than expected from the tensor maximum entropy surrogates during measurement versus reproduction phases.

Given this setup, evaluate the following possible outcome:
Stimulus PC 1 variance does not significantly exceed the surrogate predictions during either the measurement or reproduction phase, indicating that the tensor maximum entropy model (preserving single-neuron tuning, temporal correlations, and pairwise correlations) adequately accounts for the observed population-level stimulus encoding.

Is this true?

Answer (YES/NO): NO